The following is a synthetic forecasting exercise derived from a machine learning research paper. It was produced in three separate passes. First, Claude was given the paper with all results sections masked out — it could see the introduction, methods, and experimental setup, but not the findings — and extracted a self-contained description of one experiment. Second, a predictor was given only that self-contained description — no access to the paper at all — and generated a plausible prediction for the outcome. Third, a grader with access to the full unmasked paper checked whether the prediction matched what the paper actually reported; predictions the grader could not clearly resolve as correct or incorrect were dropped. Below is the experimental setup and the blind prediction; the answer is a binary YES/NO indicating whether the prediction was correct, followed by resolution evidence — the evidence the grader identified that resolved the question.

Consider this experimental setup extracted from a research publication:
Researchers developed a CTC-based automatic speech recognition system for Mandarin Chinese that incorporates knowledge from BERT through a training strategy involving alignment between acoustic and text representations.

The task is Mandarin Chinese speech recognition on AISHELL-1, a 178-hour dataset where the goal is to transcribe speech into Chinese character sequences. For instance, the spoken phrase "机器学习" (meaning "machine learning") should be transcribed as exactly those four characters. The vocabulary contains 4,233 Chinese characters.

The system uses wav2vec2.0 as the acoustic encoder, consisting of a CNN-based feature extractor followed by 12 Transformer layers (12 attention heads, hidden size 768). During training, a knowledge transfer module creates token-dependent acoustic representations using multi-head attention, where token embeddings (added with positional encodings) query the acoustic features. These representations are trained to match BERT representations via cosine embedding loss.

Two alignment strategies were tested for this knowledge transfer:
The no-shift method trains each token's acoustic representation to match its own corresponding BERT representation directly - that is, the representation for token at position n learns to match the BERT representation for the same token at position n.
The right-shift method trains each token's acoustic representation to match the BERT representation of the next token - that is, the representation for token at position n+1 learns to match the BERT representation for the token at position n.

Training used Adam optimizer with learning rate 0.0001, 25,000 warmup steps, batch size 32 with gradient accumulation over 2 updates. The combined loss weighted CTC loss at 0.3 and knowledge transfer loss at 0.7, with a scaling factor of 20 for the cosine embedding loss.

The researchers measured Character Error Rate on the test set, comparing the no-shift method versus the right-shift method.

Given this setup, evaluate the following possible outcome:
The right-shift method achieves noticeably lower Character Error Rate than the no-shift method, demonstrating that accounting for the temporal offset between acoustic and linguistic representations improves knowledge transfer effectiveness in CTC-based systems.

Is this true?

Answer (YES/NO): YES